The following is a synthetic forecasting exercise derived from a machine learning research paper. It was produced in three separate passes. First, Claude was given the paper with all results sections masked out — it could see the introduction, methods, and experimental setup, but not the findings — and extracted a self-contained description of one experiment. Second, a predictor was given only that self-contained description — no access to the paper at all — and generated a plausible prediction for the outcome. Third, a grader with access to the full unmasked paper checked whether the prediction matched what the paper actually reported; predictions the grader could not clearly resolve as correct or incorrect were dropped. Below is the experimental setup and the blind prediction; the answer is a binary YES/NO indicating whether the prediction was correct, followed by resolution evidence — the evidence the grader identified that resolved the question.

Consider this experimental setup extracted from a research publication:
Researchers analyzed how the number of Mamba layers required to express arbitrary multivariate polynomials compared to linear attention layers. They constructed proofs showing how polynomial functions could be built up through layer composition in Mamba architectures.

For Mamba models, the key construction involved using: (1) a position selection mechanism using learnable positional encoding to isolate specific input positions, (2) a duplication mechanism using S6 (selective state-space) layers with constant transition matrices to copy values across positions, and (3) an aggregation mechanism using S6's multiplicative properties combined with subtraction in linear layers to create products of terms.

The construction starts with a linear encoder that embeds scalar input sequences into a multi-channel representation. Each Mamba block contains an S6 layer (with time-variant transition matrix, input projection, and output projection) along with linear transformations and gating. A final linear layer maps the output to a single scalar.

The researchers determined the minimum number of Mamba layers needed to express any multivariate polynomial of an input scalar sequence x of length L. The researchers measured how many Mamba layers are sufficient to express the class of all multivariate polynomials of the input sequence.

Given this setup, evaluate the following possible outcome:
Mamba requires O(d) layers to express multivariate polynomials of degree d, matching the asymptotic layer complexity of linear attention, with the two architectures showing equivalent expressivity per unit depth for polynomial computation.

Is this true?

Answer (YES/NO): NO